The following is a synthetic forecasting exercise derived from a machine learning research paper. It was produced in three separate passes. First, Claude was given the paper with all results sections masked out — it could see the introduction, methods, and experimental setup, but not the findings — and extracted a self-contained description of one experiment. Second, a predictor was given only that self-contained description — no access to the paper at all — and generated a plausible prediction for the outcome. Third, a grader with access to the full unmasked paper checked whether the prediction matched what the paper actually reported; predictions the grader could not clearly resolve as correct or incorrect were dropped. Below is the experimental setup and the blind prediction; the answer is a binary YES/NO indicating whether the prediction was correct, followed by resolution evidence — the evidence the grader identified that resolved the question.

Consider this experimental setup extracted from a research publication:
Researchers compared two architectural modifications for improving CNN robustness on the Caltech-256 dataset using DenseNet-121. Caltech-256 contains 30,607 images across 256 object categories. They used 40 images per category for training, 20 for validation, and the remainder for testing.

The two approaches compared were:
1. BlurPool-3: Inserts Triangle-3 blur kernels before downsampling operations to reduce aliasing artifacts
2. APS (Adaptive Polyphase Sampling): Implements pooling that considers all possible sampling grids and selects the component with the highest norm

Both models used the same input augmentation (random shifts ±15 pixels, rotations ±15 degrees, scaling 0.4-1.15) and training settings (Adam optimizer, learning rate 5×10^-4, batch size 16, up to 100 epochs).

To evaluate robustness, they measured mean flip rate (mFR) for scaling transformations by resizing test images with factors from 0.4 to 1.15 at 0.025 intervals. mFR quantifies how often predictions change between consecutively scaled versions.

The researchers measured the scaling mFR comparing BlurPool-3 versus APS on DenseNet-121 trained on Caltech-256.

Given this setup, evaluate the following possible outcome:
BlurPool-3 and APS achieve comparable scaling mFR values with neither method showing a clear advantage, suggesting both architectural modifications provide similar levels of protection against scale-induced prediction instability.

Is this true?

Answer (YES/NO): NO